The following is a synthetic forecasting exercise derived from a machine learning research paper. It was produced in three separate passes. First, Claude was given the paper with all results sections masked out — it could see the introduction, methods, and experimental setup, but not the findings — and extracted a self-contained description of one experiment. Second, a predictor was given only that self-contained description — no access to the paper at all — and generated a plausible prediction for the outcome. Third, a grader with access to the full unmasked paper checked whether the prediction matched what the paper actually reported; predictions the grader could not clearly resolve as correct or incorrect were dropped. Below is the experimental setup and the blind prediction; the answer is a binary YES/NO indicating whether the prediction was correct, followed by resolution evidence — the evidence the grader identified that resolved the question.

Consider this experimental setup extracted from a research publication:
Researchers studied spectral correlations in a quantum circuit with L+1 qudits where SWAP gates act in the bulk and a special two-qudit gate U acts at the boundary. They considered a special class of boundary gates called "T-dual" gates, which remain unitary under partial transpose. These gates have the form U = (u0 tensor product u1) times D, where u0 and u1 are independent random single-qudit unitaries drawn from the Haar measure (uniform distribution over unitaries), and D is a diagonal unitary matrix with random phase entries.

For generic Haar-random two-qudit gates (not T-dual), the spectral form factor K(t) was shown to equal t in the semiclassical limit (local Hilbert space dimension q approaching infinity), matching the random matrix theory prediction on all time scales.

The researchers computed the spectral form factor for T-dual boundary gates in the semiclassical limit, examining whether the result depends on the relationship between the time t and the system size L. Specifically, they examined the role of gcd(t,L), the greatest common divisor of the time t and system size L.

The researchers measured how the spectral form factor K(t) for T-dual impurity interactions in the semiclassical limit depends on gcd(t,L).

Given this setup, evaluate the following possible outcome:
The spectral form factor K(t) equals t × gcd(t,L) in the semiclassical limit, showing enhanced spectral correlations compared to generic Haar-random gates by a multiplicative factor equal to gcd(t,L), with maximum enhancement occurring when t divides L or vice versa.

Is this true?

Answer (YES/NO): NO